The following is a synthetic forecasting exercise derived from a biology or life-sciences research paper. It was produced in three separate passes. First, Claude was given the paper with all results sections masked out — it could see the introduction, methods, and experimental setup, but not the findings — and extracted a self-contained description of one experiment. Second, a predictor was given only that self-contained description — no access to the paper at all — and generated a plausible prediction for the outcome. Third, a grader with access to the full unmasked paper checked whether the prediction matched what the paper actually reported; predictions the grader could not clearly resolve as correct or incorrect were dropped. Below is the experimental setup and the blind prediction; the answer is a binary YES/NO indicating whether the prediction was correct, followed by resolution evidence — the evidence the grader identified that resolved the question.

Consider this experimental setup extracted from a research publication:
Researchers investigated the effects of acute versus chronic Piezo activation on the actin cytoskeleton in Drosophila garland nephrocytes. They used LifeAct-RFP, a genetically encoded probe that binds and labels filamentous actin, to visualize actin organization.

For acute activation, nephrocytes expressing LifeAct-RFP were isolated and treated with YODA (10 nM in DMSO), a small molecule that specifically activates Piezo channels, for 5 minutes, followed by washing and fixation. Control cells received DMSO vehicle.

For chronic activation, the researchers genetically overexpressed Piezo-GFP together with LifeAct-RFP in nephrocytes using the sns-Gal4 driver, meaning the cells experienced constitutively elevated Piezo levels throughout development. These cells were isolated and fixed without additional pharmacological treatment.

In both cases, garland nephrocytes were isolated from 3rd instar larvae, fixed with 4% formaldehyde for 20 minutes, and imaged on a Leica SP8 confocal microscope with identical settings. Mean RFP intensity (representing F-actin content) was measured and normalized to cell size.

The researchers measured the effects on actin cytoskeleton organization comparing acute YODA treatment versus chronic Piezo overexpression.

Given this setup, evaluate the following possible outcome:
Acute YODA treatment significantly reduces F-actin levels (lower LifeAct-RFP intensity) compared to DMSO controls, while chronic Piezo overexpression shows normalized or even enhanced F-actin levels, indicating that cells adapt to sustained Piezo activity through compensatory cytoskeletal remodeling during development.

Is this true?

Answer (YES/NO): NO